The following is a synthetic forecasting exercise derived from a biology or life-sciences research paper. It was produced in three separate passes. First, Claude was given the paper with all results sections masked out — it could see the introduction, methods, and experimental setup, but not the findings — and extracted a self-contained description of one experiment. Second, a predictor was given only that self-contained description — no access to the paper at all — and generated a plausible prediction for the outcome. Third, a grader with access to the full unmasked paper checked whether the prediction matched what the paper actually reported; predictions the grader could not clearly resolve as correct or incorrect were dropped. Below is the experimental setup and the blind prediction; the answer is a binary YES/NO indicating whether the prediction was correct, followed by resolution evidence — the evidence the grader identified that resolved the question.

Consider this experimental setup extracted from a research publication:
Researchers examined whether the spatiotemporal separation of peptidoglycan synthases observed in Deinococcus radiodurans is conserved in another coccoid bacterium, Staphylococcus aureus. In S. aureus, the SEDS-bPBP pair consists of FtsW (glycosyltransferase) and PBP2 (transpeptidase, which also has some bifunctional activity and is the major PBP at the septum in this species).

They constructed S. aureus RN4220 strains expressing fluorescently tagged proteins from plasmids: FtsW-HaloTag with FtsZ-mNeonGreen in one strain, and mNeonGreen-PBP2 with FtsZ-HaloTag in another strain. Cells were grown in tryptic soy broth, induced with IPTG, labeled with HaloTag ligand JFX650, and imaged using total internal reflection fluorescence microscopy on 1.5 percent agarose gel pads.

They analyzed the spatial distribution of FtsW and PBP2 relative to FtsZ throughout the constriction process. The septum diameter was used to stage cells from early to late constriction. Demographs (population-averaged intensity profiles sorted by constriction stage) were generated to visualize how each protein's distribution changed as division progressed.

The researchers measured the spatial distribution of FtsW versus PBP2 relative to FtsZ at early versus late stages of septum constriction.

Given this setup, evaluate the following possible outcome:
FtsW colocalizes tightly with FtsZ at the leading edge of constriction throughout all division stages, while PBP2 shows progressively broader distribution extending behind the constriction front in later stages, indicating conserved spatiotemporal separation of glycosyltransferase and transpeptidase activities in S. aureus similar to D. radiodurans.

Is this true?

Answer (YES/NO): NO